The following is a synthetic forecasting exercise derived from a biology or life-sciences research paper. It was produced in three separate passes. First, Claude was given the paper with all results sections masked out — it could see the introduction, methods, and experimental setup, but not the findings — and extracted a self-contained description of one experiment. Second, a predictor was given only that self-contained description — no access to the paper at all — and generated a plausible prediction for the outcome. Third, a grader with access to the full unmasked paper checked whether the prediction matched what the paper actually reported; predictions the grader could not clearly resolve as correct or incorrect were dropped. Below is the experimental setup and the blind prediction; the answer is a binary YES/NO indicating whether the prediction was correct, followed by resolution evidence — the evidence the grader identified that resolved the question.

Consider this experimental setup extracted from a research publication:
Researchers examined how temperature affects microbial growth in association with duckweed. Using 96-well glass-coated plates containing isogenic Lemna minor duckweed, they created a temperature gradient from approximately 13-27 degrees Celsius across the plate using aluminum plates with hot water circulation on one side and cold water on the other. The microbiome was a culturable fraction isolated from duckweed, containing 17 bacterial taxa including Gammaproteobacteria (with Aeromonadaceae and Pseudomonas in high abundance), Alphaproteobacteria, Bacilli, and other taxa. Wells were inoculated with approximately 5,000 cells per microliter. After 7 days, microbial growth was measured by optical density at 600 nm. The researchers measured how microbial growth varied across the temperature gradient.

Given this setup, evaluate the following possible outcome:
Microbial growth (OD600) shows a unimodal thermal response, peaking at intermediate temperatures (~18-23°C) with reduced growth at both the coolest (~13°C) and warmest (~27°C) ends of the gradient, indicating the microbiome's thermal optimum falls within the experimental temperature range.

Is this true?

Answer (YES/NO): NO